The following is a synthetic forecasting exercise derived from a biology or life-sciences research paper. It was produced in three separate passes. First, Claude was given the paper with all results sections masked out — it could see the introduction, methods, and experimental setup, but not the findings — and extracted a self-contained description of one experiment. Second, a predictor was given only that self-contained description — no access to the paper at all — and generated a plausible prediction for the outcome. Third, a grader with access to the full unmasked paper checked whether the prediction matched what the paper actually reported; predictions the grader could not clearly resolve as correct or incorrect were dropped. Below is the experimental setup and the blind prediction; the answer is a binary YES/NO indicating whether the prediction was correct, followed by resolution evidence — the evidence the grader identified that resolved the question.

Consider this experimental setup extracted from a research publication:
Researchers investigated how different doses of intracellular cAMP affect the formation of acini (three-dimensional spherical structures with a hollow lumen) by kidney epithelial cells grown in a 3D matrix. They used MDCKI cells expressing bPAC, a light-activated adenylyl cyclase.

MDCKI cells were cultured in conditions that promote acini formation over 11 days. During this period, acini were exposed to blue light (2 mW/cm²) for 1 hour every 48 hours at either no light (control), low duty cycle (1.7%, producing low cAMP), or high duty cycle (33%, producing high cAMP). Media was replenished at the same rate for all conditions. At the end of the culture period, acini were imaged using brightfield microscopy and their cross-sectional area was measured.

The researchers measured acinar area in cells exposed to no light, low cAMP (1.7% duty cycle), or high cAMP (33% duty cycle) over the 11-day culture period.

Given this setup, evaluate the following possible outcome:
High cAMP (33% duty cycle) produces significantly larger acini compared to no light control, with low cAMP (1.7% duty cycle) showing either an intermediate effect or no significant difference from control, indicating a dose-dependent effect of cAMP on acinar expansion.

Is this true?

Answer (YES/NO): NO